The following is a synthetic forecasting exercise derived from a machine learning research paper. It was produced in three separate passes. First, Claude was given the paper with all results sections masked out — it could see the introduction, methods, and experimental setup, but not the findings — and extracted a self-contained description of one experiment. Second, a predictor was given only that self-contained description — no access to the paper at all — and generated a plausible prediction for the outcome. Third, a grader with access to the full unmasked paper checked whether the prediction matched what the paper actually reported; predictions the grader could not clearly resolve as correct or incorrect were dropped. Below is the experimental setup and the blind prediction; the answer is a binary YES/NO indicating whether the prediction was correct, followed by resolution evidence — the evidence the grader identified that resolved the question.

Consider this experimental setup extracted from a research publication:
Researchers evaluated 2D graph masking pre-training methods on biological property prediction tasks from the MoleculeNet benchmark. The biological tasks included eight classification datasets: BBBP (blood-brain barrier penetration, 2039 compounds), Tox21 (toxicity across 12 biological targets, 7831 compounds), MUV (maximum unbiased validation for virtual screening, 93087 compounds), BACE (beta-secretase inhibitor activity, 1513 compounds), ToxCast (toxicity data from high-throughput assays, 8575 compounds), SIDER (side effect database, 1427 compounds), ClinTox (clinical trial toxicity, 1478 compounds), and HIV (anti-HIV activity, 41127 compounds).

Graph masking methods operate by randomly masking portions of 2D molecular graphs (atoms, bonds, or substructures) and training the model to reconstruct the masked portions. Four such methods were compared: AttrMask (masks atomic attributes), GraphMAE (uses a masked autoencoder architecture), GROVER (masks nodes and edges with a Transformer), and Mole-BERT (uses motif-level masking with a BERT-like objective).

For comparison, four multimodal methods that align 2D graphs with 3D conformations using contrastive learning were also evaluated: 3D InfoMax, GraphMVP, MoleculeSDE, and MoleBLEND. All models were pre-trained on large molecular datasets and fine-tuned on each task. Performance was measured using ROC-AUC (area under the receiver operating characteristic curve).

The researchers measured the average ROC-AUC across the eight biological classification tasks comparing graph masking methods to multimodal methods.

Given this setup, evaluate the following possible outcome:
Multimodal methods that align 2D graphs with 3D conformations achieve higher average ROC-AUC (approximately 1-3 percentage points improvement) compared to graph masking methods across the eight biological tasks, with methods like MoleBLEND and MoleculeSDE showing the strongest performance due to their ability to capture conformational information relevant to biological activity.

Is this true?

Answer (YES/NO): NO